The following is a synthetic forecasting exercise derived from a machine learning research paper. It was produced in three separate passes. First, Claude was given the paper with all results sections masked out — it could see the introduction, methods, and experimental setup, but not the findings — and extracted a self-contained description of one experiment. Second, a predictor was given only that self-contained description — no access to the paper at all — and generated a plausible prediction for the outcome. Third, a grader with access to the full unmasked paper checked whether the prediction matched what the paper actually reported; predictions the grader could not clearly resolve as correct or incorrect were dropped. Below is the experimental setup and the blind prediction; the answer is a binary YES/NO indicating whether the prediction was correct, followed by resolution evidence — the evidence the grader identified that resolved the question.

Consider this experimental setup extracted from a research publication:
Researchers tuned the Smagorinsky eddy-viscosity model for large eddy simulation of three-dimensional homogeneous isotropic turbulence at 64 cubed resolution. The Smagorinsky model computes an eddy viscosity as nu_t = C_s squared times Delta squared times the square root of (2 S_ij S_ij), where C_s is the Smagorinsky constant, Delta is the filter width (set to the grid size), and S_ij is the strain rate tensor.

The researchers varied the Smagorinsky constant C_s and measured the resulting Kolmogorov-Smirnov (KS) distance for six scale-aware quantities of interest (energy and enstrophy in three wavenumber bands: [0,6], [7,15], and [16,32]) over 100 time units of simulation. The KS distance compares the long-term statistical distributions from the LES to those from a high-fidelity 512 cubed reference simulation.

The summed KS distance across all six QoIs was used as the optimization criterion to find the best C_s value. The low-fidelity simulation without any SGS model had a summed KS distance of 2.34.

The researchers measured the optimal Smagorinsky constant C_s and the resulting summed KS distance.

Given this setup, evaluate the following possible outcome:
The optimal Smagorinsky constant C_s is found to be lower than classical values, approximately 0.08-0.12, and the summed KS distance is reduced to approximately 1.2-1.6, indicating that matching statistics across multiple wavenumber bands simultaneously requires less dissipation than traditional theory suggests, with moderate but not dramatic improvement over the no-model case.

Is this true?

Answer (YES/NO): NO